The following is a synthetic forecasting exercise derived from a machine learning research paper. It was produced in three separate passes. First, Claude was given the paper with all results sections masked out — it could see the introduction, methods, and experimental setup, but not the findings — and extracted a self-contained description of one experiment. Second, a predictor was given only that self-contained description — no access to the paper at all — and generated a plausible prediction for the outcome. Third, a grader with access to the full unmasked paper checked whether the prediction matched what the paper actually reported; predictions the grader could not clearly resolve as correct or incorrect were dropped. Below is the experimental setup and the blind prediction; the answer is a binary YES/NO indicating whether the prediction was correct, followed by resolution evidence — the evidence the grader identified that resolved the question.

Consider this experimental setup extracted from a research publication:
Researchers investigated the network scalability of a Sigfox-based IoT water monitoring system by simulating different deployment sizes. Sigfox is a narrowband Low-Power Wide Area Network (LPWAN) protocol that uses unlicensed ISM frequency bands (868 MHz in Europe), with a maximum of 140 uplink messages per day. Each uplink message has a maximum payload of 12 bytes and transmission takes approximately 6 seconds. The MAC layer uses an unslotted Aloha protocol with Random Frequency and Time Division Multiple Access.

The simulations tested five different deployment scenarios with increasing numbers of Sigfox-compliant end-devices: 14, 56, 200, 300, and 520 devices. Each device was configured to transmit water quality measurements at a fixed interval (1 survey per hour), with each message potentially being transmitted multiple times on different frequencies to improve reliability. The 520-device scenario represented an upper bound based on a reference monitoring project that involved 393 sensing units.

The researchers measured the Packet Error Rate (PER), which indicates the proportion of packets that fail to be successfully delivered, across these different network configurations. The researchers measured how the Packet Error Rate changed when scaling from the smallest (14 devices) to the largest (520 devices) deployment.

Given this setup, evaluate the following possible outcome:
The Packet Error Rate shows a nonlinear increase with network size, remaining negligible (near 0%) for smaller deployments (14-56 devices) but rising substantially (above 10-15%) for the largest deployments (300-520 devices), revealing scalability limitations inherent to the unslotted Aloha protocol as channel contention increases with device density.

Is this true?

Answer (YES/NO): NO